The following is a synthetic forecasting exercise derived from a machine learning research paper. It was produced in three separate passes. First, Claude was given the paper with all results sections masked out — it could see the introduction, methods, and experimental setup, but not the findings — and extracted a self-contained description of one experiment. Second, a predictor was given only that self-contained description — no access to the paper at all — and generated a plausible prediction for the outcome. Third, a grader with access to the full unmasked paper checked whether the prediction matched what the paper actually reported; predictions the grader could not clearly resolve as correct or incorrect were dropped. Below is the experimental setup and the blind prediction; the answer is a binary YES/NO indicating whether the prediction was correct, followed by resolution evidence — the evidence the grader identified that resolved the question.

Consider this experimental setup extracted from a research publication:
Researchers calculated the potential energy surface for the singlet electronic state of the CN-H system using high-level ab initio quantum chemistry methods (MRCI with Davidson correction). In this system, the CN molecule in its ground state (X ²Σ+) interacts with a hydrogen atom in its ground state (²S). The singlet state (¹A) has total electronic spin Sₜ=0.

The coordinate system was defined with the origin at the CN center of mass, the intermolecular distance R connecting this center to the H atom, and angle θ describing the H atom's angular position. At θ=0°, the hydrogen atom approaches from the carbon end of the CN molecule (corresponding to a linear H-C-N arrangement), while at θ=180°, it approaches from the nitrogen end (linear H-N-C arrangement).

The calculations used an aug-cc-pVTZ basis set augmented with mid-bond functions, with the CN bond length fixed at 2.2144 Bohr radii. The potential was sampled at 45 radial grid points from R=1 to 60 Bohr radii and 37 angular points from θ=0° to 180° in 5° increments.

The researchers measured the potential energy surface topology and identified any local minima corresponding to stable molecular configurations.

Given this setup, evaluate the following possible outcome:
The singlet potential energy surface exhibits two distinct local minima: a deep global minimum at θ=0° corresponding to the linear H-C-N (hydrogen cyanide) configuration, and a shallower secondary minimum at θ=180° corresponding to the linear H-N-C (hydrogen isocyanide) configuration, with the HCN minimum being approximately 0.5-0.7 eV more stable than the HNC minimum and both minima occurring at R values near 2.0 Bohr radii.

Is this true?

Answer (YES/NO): NO